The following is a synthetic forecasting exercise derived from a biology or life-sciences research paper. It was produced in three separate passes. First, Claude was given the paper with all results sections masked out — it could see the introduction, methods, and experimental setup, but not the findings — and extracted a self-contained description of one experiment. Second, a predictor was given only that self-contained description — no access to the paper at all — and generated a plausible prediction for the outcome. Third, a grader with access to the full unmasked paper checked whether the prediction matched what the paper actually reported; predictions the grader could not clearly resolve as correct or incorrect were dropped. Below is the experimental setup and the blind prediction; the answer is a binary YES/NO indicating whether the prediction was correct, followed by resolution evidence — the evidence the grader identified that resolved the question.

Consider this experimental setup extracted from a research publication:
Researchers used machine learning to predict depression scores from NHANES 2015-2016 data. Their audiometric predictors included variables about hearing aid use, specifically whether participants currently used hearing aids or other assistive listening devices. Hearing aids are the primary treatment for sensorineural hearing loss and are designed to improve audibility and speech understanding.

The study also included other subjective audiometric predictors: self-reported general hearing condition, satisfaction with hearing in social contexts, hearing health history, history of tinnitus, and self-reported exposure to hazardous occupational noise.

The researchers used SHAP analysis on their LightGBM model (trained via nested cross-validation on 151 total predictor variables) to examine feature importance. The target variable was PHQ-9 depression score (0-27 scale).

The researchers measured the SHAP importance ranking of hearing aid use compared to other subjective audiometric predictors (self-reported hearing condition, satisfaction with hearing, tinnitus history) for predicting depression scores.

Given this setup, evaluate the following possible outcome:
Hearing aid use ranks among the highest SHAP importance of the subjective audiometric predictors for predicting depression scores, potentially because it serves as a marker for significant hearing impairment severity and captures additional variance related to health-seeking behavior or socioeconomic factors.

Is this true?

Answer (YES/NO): NO